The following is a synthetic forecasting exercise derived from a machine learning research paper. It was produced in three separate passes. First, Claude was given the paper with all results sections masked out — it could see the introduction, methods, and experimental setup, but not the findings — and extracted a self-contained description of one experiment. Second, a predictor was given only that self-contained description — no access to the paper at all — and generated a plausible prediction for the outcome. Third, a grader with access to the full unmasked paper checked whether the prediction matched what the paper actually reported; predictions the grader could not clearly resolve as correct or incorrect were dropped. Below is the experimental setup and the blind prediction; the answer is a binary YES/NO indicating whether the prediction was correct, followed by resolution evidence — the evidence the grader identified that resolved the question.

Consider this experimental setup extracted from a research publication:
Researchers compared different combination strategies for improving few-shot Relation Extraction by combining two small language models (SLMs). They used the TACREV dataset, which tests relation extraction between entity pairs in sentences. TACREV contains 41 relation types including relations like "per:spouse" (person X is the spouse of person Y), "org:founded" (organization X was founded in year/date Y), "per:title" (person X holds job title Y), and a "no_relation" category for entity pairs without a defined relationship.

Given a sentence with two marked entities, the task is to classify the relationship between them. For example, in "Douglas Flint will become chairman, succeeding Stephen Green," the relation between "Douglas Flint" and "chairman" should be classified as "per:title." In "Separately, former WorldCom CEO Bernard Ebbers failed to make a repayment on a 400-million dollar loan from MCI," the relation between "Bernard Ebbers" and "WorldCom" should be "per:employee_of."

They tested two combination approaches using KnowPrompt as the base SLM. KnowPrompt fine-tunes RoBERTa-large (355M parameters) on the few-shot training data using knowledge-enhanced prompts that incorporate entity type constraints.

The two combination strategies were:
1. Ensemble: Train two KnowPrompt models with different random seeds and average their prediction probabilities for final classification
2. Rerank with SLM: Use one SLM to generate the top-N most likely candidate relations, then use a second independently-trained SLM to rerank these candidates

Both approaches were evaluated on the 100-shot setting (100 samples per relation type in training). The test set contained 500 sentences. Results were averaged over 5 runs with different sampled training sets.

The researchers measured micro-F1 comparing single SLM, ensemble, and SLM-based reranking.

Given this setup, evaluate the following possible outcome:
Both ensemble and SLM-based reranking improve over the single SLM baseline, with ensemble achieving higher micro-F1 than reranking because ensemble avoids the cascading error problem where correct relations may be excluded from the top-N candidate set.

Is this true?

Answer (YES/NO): NO